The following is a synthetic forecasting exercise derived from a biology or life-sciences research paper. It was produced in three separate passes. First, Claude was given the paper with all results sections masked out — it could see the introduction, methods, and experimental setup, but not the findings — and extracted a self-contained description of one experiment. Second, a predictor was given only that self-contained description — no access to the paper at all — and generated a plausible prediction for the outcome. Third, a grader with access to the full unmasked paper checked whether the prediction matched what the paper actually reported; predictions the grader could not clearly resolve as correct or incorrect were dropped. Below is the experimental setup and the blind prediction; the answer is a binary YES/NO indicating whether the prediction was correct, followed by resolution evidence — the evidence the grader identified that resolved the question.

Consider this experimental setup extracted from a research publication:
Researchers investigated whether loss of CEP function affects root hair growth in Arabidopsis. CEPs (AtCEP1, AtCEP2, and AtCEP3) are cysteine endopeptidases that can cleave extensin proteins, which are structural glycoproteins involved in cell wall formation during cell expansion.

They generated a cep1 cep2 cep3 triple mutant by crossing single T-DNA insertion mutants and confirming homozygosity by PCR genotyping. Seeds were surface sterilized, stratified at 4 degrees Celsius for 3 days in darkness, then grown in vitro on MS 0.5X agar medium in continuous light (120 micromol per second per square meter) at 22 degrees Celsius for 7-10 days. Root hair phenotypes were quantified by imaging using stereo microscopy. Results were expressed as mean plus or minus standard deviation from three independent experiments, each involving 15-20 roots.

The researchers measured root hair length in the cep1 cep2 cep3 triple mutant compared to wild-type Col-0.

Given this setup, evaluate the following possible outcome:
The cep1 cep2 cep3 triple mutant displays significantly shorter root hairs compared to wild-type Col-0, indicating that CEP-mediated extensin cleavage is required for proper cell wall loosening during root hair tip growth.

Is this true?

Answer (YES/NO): NO